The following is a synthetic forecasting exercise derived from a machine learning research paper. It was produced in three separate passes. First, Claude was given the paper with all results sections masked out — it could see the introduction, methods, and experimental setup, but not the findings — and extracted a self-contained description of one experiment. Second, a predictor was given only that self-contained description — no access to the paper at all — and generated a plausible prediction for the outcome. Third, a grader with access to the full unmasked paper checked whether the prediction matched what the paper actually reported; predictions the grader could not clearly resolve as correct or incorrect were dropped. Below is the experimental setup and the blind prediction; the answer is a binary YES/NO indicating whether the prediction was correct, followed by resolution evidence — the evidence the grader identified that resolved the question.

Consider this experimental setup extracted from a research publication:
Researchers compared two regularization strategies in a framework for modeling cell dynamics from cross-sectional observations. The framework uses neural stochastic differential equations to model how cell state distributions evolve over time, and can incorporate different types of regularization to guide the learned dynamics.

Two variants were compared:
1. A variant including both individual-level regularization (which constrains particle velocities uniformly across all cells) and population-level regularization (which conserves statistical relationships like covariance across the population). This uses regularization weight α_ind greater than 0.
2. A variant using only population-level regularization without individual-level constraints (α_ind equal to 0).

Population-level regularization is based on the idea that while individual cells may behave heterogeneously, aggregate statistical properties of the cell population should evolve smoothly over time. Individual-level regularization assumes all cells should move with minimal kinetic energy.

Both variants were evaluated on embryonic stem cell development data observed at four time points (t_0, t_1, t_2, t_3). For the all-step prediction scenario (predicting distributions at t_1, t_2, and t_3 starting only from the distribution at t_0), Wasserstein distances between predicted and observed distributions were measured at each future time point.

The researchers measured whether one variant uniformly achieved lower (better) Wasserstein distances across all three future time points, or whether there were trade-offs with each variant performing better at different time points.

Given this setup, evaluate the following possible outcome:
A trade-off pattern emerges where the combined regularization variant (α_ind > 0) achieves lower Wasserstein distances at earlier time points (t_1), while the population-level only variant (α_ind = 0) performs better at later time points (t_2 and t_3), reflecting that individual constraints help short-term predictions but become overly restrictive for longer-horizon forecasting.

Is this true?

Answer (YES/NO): NO